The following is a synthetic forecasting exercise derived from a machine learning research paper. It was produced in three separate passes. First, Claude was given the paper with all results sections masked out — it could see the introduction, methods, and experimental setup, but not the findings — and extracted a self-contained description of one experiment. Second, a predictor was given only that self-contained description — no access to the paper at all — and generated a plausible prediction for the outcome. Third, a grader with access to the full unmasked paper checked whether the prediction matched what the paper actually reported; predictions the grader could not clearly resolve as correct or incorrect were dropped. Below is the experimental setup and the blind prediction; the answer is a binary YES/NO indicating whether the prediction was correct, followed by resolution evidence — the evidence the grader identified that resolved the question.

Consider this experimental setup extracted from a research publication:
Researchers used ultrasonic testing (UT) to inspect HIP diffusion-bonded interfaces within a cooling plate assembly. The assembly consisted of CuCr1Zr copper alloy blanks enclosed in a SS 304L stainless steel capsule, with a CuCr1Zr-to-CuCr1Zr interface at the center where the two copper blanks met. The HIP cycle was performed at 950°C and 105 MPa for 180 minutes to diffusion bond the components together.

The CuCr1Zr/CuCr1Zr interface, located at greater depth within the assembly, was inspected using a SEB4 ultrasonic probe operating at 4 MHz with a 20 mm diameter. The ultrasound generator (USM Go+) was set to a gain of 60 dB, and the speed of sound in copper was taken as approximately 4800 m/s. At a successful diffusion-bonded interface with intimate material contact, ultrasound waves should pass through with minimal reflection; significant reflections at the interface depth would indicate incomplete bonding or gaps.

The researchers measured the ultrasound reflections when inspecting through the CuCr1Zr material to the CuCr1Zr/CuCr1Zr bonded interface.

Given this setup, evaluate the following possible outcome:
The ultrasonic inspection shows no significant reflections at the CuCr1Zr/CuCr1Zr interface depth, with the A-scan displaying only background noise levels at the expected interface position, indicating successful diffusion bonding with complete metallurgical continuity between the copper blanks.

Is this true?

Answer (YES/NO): NO